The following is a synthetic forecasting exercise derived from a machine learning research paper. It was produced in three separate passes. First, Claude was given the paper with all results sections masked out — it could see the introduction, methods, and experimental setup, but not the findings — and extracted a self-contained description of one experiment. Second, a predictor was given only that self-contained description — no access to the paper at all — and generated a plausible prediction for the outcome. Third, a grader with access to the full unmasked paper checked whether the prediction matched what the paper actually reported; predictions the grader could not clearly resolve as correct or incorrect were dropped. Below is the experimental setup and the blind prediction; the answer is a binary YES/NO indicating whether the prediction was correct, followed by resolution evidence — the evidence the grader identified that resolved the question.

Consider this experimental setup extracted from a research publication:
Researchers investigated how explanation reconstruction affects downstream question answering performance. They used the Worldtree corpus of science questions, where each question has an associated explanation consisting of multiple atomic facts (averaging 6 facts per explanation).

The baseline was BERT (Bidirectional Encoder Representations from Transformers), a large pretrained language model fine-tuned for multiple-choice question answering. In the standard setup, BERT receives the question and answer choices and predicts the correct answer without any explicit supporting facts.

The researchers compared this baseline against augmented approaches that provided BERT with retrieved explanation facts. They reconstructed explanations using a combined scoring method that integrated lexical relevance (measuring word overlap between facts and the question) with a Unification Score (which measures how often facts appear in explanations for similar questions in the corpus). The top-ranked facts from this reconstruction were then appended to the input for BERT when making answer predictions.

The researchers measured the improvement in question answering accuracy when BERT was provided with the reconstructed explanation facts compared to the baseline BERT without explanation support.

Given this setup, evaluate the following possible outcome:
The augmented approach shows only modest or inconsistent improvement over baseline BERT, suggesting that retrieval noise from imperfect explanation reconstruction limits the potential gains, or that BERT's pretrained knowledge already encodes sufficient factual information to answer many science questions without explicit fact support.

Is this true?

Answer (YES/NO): NO